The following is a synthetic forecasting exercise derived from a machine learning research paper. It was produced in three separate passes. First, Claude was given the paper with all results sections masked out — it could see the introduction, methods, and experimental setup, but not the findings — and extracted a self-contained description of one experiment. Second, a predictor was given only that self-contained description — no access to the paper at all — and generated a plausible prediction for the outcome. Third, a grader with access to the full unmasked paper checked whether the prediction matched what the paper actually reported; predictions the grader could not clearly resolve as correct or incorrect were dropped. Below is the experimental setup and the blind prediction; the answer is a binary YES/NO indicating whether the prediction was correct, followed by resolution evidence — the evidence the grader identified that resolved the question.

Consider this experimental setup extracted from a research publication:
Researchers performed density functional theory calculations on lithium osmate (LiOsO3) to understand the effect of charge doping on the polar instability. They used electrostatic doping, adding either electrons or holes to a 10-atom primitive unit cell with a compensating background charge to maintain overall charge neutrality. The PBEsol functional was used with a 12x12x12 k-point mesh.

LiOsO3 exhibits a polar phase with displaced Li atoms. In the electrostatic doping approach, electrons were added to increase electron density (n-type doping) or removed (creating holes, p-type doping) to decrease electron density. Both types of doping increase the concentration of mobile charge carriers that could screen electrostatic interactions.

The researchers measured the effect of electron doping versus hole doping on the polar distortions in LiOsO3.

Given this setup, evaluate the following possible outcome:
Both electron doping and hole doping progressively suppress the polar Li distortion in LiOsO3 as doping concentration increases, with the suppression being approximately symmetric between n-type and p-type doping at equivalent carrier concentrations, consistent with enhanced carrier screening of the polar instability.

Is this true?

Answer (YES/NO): NO